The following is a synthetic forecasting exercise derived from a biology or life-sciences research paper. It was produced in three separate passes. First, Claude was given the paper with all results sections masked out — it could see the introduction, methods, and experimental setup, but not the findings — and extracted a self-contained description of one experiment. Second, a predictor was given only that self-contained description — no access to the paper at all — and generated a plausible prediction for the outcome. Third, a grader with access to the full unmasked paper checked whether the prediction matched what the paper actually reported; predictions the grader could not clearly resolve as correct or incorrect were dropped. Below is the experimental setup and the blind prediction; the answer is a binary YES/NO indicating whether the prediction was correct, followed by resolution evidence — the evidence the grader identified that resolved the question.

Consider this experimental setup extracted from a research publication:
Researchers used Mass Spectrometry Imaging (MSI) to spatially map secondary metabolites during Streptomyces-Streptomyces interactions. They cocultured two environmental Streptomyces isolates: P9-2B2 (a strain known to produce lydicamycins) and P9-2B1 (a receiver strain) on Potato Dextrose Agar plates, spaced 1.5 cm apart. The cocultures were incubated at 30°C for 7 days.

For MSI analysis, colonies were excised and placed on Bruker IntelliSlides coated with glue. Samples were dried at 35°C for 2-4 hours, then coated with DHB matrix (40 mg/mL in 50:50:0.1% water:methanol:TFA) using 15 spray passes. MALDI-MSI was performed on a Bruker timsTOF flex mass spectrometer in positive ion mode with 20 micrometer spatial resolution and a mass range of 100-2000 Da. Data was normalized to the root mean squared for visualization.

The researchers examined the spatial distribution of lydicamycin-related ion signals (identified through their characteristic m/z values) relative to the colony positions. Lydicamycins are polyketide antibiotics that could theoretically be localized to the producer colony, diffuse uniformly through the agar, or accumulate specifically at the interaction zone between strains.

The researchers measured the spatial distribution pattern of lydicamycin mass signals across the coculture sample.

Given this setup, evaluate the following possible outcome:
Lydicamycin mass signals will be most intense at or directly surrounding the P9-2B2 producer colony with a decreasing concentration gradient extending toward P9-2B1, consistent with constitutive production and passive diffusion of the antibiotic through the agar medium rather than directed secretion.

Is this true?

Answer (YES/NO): YES